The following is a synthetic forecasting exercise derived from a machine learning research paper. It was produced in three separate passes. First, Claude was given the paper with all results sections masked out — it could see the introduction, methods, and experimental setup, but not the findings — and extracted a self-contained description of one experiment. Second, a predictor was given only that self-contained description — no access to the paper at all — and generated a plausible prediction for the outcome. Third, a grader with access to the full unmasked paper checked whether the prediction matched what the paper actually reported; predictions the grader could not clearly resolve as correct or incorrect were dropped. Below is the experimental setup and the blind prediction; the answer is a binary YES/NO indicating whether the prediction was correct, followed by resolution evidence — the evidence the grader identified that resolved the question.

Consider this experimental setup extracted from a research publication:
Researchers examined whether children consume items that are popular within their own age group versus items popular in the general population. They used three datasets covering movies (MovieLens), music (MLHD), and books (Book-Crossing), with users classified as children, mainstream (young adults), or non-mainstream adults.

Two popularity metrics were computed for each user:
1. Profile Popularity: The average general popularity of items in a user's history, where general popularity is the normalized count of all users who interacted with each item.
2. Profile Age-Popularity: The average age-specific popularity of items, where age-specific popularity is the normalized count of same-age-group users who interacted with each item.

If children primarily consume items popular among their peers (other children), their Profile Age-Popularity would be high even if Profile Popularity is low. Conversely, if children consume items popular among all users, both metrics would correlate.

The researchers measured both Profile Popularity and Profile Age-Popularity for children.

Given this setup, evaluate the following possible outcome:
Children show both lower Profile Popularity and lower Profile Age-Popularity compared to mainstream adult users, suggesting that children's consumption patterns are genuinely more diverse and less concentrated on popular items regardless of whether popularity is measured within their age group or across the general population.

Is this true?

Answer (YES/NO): NO